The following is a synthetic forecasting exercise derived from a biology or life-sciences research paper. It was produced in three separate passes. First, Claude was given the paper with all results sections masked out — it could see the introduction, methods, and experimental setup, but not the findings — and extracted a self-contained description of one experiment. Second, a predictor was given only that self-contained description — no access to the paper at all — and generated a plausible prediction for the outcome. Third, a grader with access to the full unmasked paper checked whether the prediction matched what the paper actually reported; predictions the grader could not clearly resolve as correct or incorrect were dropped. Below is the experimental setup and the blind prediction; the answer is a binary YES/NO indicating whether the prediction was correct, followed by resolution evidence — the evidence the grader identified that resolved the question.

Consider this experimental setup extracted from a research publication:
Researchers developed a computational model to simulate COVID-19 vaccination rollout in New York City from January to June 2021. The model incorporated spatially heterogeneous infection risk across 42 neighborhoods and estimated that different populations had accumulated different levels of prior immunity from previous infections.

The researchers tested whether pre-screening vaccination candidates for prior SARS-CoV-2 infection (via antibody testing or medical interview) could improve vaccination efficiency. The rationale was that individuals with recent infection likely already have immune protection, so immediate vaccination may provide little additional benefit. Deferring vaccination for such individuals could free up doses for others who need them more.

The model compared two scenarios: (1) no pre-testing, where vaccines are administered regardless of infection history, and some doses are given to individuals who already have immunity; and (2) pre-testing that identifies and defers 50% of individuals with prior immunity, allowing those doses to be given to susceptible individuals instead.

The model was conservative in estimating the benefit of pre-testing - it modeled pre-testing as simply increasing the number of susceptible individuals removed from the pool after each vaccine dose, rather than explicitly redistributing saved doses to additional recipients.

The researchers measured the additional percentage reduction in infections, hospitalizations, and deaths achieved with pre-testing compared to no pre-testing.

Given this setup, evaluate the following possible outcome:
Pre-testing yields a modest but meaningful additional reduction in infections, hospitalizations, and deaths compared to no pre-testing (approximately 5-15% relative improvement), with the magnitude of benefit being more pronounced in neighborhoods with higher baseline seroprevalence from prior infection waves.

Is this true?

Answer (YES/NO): NO